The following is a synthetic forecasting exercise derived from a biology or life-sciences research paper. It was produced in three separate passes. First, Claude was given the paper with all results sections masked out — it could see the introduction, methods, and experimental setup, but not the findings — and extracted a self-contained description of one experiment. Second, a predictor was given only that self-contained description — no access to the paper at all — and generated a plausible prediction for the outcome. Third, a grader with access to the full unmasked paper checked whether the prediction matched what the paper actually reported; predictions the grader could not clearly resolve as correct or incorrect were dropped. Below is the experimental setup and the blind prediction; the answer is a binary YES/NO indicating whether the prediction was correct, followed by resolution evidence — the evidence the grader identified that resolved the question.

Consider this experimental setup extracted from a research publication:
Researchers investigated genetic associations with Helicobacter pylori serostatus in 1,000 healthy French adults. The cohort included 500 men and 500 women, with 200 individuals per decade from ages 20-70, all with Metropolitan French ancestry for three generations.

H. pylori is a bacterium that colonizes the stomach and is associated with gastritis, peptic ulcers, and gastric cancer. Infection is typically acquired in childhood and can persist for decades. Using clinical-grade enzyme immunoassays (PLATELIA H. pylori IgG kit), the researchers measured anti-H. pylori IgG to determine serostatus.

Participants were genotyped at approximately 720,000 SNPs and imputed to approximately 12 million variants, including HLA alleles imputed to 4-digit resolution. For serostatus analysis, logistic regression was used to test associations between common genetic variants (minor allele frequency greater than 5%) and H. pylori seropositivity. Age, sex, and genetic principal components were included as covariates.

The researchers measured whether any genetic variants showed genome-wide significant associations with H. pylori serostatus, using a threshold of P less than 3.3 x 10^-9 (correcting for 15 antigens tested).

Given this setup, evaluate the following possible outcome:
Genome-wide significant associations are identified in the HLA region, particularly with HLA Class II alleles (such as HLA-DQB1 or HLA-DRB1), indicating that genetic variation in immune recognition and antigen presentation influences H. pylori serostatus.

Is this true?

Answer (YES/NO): NO